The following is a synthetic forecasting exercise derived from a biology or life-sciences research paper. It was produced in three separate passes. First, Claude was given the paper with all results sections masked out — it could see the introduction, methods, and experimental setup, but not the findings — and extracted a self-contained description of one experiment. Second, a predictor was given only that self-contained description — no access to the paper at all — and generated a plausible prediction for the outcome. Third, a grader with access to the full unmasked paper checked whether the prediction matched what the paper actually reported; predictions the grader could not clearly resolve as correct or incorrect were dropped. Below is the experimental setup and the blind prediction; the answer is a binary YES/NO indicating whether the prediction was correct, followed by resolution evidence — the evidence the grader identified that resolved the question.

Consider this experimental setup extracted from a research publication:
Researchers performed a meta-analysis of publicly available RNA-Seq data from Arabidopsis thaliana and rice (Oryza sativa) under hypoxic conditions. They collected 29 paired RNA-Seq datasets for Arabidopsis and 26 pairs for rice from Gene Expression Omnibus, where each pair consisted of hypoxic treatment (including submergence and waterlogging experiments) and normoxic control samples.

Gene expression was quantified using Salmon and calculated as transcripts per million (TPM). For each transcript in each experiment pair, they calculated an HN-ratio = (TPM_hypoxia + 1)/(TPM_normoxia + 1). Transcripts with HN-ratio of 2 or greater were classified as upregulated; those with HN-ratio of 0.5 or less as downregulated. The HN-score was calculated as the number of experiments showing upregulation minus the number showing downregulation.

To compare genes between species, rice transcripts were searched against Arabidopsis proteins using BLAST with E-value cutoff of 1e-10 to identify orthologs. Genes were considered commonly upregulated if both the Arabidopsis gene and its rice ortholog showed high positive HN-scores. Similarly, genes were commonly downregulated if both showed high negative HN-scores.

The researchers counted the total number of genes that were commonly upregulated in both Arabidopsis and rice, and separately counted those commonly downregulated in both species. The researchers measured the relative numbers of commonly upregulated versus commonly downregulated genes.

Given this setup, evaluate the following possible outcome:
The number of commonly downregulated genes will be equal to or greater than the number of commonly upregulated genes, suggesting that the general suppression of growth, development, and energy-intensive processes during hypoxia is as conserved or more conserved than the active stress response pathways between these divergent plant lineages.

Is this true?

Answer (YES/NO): NO